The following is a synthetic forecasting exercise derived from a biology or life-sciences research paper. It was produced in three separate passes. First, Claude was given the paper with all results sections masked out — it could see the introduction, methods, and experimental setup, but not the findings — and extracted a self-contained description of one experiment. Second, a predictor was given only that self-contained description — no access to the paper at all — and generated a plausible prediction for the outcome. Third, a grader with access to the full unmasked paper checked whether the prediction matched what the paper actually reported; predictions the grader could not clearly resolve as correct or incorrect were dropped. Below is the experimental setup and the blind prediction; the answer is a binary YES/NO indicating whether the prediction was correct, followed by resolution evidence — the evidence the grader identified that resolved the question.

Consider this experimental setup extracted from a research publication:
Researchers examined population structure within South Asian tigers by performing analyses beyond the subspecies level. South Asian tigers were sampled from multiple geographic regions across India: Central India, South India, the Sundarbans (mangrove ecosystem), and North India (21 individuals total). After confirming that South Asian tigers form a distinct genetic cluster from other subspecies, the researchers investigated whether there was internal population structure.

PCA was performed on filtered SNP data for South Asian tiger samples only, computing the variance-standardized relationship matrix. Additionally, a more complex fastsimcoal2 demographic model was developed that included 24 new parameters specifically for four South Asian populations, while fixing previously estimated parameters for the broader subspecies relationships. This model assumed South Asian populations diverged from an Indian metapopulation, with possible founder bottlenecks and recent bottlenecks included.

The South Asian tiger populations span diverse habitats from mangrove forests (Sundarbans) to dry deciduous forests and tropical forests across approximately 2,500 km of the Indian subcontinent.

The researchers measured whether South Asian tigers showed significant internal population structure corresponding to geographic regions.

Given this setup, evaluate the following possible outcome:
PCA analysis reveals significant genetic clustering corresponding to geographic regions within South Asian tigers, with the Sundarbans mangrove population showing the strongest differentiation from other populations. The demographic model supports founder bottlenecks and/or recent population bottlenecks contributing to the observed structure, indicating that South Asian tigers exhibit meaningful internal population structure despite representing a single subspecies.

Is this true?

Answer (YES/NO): NO